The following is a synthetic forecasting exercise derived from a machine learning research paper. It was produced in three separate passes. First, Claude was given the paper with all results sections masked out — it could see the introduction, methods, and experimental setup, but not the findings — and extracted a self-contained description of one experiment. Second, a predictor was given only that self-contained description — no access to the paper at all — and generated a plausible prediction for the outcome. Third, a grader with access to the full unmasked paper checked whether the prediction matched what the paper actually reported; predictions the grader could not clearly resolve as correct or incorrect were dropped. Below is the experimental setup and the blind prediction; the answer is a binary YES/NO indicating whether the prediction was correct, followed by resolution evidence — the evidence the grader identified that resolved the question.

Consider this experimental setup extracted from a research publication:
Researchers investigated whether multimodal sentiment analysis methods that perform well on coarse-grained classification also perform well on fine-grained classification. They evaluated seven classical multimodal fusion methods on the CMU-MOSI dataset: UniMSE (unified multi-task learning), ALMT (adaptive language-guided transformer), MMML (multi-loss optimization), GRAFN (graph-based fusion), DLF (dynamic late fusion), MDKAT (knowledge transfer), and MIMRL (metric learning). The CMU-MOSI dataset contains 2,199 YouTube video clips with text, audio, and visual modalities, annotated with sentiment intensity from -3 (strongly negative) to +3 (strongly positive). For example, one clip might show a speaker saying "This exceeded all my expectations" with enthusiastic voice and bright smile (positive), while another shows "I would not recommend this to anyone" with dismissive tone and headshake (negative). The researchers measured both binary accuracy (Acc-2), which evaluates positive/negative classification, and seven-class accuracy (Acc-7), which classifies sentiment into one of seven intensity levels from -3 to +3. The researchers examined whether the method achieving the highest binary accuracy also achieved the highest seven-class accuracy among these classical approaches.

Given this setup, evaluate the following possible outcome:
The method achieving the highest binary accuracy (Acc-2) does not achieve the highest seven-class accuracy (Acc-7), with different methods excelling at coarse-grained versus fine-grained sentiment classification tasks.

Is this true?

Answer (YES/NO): YES